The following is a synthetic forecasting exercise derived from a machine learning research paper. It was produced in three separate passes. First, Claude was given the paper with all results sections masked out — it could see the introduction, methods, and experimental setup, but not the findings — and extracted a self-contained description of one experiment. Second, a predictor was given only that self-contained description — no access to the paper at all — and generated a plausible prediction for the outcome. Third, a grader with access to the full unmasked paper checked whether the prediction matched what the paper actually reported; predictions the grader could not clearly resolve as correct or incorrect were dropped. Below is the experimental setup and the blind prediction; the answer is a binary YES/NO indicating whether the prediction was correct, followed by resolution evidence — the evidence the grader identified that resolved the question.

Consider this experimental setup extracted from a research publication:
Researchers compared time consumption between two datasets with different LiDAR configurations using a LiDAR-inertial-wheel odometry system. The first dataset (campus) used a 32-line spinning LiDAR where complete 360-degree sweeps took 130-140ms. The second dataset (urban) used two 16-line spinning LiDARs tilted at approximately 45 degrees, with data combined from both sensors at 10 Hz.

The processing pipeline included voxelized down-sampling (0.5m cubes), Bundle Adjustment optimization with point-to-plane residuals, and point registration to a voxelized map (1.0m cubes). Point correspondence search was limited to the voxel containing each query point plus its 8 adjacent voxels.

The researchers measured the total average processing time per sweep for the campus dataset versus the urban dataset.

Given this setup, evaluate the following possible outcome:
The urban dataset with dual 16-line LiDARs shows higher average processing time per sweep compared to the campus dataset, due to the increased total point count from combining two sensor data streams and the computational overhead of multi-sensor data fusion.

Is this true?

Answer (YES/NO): YES